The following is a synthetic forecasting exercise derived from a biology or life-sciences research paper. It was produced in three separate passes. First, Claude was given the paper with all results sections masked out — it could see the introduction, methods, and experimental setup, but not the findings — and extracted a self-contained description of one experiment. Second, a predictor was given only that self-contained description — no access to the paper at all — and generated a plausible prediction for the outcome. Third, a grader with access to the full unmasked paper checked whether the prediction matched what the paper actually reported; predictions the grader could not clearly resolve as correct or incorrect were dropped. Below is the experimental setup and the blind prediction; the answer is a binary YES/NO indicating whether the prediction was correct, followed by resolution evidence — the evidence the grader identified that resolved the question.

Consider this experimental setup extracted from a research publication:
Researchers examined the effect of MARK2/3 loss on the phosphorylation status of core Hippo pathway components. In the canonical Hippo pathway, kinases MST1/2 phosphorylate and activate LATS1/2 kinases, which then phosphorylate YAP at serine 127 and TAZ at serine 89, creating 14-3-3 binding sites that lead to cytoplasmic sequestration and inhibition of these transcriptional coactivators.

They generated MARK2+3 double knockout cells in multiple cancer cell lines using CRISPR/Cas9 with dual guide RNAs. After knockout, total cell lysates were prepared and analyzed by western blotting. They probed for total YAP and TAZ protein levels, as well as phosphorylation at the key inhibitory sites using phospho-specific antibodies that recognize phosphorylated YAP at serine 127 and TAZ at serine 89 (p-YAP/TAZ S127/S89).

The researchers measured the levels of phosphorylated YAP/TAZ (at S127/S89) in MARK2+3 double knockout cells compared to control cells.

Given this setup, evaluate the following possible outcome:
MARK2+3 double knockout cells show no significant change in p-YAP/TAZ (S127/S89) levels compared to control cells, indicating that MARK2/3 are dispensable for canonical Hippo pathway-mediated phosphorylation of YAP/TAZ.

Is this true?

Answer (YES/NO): NO